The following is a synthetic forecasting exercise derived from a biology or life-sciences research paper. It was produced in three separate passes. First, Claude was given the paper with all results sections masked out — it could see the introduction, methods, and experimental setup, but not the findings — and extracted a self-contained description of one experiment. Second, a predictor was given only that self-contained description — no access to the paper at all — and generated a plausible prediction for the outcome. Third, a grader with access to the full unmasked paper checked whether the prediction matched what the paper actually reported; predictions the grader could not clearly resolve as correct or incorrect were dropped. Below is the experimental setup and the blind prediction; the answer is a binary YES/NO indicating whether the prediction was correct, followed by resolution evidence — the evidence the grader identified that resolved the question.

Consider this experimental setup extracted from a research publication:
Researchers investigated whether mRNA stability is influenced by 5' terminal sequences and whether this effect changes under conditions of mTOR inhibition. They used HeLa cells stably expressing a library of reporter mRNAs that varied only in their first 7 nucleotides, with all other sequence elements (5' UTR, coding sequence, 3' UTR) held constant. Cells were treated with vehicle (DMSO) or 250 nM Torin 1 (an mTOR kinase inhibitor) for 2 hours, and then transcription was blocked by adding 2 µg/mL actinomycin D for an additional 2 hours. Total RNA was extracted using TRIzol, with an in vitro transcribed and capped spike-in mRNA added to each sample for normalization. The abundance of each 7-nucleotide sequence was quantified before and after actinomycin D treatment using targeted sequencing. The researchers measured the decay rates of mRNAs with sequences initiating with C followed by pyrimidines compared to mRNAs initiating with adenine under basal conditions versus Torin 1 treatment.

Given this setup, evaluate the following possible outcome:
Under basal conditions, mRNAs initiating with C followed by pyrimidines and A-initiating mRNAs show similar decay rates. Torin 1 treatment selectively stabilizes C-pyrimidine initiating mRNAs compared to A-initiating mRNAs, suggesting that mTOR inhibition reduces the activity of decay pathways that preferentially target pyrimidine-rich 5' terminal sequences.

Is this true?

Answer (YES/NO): YES